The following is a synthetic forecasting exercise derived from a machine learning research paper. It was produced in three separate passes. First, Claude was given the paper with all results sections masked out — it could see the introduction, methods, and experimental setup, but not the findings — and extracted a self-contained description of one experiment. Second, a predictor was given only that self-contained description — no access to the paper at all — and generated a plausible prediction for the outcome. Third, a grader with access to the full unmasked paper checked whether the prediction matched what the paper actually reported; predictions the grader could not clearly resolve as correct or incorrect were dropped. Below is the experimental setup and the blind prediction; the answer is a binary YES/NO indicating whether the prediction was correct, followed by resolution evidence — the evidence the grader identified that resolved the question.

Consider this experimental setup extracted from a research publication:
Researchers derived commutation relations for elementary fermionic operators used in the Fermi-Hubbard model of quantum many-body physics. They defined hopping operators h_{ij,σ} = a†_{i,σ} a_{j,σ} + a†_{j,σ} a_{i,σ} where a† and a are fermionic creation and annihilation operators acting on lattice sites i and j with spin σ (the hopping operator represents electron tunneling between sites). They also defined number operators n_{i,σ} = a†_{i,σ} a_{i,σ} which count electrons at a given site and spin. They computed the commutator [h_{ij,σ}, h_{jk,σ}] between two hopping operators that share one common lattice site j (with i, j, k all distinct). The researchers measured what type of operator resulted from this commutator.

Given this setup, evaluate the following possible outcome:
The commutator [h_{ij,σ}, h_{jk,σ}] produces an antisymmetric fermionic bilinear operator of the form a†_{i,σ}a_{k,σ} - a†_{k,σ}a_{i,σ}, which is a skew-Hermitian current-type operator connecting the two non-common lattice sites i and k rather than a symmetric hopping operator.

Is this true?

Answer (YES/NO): YES